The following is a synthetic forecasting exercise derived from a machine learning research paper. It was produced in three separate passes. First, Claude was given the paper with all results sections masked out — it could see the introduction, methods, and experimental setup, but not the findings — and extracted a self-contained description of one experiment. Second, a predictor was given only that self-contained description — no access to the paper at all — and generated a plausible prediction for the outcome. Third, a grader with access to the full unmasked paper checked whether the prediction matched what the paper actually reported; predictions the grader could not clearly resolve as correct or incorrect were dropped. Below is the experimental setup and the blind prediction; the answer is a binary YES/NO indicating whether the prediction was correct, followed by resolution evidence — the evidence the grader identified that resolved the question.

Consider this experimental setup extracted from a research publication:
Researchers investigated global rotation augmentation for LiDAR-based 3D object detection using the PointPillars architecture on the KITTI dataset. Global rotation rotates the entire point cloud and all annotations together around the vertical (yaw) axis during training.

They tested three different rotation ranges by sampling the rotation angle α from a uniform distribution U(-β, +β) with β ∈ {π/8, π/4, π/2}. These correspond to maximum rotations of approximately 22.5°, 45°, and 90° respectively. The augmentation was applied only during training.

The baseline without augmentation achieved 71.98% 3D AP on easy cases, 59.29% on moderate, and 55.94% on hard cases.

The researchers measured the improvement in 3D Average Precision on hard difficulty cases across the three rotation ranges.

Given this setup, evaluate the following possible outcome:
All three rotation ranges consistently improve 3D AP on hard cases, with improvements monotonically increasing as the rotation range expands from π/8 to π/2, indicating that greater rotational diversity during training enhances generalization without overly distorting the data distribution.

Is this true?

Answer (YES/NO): YES